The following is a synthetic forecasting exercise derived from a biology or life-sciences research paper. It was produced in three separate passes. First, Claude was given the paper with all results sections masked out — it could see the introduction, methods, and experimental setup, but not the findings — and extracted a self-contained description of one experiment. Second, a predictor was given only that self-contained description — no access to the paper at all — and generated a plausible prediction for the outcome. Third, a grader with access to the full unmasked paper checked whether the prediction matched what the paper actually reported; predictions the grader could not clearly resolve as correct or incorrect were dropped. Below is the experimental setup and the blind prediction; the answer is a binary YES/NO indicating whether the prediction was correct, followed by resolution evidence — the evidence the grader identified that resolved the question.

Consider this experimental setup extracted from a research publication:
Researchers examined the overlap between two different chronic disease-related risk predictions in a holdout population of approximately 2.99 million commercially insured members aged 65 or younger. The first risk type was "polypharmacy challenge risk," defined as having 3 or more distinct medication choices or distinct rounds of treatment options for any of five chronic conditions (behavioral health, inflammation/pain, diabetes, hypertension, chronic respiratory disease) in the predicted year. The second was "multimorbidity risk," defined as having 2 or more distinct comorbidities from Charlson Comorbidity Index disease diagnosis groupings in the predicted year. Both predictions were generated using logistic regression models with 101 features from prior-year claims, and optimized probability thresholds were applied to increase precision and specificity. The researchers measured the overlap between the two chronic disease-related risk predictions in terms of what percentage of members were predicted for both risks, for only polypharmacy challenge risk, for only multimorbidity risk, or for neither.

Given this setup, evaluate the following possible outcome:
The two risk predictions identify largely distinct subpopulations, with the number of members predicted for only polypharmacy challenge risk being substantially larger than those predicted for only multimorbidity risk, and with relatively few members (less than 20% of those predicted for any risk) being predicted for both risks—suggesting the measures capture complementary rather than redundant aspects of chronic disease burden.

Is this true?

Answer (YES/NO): NO